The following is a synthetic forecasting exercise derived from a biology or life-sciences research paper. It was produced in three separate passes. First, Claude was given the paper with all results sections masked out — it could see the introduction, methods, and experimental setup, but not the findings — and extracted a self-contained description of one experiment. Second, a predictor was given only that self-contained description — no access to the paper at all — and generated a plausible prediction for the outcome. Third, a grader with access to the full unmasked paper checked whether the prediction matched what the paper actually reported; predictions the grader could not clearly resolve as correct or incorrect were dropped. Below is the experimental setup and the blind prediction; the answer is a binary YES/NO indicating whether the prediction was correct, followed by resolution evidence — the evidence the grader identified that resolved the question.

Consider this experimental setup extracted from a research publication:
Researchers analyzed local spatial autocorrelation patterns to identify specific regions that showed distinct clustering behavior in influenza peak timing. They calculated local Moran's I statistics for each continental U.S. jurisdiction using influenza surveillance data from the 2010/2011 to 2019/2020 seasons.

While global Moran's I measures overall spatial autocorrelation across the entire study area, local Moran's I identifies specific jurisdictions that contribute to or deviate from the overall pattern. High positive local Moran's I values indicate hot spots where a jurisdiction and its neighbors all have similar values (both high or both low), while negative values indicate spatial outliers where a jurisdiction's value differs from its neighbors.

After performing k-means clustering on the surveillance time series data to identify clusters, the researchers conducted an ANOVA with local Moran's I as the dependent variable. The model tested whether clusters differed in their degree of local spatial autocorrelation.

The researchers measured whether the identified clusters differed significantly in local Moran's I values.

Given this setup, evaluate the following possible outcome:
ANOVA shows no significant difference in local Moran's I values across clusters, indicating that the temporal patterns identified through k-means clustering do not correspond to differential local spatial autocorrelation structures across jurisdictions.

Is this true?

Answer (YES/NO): NO